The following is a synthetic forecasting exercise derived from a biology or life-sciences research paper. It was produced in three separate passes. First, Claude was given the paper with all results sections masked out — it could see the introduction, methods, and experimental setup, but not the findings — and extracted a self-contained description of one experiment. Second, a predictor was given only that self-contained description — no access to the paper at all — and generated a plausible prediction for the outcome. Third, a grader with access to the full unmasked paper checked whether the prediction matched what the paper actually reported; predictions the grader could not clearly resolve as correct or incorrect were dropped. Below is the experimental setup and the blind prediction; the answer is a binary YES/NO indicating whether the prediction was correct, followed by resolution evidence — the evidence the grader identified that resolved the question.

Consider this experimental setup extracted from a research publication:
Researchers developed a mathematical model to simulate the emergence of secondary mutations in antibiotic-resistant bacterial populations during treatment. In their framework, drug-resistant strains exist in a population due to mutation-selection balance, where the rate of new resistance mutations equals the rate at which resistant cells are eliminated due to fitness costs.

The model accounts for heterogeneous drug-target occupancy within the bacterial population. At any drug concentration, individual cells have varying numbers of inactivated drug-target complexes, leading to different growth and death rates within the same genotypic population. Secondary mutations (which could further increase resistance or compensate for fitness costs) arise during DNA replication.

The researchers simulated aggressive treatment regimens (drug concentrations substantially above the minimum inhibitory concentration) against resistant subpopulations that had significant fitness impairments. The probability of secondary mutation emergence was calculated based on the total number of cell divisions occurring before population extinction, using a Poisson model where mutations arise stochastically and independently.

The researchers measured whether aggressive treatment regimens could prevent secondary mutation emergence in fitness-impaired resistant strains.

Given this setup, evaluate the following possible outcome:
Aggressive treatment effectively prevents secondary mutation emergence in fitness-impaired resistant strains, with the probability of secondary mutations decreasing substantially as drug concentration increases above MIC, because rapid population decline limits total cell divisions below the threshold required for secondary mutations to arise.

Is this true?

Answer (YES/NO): NO